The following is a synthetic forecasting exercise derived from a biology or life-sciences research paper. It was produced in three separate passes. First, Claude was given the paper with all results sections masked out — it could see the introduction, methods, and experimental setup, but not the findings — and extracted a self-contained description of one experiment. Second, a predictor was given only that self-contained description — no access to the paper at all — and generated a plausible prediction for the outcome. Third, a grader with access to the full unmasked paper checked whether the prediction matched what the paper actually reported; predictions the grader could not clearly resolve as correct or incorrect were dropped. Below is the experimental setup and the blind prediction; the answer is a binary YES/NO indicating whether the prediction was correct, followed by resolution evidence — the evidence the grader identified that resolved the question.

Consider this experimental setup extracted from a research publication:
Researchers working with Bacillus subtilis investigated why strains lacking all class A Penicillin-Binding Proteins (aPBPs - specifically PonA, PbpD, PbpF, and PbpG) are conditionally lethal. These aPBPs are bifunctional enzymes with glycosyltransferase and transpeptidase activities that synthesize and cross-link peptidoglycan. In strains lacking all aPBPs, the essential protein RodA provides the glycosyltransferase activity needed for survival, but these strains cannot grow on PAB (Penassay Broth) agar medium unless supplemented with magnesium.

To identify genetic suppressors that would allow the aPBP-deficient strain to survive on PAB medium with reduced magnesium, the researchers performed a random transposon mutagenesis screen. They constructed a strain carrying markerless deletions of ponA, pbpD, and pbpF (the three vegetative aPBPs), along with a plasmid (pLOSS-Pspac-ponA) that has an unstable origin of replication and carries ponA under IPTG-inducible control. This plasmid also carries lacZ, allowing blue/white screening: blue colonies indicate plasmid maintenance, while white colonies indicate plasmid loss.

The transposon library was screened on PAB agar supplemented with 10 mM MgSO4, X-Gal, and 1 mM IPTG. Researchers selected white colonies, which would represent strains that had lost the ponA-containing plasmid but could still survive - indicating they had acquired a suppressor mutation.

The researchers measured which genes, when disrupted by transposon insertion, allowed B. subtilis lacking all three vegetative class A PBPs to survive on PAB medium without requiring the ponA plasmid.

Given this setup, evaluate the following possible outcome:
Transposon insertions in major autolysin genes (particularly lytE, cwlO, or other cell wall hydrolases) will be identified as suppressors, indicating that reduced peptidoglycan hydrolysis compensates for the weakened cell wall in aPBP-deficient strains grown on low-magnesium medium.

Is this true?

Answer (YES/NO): NO